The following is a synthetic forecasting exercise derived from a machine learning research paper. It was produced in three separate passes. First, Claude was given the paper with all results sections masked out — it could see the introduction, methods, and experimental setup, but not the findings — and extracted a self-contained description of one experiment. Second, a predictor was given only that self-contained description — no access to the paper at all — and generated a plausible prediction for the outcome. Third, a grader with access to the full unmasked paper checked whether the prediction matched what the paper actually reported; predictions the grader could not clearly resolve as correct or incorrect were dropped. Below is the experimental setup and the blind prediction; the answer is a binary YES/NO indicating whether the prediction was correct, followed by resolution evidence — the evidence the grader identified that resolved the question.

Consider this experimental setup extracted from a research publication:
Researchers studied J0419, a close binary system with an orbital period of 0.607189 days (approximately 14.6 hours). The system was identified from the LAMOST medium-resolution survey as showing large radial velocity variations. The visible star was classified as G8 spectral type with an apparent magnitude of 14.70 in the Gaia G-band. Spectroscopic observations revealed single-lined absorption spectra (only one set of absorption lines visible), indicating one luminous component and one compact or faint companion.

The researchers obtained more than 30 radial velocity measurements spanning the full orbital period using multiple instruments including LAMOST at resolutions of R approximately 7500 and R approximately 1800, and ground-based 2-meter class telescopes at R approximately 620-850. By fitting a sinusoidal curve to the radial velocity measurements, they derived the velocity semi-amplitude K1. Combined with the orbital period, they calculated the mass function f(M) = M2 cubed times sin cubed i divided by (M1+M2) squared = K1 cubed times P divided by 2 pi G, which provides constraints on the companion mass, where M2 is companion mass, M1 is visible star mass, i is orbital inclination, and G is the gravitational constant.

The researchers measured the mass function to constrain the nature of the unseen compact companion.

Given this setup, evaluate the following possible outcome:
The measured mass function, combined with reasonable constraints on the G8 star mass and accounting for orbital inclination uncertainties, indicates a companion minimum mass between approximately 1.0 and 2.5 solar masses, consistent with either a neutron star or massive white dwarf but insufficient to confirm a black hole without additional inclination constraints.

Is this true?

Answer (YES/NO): NO